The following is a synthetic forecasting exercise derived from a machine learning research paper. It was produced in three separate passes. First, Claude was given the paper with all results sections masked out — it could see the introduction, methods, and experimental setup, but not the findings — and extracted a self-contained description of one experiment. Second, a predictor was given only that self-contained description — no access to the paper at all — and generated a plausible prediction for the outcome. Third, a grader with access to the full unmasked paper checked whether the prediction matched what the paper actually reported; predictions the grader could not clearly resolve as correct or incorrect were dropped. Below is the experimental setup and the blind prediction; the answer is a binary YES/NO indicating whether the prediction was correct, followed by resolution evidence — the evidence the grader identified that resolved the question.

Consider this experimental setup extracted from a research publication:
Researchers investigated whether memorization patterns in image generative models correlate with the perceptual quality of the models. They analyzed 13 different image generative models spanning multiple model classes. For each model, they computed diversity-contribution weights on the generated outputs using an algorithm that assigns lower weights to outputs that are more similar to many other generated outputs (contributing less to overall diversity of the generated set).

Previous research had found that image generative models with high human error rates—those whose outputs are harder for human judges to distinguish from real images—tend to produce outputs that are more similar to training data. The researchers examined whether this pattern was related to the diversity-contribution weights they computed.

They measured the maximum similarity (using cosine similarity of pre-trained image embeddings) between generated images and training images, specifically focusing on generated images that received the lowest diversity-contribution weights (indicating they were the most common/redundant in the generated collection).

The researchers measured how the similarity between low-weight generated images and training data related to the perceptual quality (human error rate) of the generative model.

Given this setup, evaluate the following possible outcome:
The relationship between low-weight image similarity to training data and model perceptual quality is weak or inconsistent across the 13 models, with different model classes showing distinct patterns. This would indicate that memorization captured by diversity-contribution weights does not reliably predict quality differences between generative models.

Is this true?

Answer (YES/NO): NO